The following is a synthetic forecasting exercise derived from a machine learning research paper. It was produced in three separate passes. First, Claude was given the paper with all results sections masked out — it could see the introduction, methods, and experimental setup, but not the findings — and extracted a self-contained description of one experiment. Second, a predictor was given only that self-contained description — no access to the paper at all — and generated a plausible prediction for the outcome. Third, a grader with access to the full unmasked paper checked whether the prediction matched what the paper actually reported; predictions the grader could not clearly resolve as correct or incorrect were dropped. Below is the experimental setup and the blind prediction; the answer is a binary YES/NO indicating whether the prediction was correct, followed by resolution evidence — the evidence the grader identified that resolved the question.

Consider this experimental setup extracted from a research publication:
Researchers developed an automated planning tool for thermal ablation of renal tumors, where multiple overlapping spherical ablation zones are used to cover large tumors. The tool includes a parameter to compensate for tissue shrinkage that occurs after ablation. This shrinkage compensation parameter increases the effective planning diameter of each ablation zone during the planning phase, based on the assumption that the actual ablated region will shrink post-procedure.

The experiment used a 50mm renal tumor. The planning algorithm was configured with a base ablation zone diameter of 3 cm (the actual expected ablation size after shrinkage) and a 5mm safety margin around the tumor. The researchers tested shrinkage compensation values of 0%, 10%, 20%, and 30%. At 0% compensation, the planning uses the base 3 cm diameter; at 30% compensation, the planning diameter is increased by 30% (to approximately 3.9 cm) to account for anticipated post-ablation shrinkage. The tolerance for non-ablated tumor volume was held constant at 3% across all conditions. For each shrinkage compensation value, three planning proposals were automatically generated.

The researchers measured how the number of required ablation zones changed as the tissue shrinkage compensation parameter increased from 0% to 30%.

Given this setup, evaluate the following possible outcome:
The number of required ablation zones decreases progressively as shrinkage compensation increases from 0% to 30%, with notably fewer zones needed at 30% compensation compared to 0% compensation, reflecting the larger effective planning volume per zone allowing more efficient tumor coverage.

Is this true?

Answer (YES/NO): YES